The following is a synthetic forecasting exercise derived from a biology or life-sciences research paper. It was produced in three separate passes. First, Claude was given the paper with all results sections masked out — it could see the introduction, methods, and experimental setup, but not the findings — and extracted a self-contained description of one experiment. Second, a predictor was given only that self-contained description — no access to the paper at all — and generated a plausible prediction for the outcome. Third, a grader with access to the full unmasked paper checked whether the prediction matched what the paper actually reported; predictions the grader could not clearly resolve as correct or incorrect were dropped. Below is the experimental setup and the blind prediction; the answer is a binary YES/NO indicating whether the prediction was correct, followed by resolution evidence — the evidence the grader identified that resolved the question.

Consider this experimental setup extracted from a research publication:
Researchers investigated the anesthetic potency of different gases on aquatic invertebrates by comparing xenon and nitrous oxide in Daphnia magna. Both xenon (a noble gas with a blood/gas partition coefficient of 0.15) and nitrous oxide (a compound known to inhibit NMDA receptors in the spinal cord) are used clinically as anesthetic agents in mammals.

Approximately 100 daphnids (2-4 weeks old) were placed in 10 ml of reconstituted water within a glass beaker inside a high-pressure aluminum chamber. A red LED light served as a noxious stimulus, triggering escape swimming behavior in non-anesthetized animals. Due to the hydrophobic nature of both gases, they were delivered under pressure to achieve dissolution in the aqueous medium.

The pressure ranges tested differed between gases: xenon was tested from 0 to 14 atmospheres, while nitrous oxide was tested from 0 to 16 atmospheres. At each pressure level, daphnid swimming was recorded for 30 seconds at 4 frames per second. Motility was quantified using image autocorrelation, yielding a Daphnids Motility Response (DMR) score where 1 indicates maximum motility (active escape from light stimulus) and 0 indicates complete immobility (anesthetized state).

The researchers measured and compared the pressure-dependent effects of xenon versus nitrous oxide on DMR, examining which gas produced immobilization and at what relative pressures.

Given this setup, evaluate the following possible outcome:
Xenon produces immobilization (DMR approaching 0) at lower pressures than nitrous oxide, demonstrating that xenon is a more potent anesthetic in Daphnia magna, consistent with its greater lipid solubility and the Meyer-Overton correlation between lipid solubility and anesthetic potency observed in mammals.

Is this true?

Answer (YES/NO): NO